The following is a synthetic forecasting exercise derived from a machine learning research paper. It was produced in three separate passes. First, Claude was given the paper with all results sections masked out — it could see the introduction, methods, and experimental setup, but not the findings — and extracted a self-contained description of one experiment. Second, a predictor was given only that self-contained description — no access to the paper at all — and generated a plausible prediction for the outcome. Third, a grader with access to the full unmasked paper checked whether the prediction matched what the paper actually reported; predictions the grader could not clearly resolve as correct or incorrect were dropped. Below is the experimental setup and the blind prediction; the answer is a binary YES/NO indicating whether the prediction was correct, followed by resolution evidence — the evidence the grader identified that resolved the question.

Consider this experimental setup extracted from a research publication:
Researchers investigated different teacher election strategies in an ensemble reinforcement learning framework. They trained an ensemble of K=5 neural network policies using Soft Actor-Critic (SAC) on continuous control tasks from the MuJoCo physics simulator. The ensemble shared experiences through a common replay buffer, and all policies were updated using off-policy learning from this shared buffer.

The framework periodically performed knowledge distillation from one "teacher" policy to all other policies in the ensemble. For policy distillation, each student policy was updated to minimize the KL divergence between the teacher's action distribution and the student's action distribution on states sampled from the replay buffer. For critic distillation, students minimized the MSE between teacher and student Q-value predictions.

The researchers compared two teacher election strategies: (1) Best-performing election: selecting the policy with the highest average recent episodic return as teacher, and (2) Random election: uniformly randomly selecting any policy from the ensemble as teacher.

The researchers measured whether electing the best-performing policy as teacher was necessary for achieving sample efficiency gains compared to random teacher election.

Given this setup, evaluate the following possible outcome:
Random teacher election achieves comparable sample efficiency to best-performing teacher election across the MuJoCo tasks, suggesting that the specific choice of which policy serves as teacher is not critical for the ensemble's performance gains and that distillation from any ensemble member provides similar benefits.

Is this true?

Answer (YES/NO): YES